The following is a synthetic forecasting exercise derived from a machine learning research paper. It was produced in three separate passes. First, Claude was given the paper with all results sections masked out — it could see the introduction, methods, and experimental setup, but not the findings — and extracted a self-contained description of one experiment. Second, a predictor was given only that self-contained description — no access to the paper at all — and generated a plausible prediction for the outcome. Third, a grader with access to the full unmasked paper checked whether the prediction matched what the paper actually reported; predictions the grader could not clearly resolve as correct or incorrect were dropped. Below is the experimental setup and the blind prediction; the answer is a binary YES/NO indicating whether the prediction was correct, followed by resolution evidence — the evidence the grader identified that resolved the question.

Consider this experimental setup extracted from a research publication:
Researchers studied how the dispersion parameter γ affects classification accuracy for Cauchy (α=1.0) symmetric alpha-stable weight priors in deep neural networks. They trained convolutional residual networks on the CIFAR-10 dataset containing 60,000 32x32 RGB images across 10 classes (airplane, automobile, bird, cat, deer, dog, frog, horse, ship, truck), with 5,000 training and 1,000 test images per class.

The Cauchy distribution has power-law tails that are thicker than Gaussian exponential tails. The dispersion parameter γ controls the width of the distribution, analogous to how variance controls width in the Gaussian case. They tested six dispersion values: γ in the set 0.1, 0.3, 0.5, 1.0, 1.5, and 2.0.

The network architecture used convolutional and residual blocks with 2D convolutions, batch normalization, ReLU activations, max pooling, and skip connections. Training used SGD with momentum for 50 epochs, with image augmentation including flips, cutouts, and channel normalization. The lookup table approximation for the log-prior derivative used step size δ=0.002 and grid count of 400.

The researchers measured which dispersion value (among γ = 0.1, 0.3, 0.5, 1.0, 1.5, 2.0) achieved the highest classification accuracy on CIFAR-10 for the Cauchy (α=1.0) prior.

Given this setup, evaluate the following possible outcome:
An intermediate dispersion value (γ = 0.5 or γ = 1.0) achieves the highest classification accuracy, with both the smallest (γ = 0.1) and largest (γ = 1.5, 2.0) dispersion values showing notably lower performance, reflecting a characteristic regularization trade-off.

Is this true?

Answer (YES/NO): NO